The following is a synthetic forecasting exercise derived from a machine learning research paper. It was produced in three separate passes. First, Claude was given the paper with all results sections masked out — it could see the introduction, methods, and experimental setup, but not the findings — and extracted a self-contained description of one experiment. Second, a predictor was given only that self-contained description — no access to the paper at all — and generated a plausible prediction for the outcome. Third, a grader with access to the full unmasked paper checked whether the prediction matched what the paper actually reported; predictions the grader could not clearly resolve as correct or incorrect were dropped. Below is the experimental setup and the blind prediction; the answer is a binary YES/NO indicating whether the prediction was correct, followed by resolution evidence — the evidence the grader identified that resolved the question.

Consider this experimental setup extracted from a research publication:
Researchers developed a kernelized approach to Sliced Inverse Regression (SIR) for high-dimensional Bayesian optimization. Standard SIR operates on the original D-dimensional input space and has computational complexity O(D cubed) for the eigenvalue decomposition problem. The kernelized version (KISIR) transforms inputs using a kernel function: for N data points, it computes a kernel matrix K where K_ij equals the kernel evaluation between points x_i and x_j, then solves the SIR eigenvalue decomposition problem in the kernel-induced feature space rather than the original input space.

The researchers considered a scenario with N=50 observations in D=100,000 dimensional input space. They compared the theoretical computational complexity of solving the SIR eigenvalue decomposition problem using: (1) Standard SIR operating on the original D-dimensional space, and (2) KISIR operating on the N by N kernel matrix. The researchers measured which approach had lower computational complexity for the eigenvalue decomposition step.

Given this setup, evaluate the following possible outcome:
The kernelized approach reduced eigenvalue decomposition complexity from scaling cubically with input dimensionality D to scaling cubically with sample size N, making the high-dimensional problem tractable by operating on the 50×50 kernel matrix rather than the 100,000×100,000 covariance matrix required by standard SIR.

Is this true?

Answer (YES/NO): YES